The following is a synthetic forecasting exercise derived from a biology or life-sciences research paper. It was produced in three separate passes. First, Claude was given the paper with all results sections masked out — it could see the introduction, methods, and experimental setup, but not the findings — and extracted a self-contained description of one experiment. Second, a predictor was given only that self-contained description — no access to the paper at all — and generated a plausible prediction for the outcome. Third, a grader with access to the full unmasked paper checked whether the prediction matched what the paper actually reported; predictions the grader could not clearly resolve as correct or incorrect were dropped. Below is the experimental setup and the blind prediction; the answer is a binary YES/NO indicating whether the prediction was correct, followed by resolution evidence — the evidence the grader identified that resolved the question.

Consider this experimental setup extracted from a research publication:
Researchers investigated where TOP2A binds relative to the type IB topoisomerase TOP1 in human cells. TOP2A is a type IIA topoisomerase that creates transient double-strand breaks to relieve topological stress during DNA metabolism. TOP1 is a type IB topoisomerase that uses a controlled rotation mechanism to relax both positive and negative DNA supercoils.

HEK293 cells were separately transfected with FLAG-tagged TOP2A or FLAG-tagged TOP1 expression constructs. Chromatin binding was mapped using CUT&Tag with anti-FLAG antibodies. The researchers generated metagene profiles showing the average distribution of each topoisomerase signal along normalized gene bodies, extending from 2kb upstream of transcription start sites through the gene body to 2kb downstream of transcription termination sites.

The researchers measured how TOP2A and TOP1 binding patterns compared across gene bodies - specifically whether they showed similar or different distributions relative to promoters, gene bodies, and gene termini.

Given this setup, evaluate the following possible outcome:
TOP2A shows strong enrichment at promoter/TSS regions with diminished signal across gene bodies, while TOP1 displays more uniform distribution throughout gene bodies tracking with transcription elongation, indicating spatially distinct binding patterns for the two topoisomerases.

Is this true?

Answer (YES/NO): NO